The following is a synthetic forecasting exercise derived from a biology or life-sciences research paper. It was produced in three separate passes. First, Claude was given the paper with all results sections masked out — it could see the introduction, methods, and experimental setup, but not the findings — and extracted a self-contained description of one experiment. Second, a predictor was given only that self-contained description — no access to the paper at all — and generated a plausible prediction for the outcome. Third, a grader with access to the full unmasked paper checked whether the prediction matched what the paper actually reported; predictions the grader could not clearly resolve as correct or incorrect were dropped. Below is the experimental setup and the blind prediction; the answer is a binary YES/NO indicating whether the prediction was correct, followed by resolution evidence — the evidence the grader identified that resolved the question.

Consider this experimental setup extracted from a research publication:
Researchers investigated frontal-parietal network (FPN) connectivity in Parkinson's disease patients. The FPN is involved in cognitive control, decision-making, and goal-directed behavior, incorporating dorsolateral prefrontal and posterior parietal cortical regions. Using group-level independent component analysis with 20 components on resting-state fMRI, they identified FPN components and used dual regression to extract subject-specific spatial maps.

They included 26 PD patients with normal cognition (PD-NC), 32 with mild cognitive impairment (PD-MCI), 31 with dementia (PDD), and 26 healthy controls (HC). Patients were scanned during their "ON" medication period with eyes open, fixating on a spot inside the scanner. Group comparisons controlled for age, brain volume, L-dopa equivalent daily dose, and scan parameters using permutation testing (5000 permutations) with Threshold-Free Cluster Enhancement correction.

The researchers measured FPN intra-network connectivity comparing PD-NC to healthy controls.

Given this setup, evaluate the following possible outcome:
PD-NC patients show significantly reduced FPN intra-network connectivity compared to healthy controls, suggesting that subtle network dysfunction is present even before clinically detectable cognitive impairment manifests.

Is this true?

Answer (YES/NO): YES